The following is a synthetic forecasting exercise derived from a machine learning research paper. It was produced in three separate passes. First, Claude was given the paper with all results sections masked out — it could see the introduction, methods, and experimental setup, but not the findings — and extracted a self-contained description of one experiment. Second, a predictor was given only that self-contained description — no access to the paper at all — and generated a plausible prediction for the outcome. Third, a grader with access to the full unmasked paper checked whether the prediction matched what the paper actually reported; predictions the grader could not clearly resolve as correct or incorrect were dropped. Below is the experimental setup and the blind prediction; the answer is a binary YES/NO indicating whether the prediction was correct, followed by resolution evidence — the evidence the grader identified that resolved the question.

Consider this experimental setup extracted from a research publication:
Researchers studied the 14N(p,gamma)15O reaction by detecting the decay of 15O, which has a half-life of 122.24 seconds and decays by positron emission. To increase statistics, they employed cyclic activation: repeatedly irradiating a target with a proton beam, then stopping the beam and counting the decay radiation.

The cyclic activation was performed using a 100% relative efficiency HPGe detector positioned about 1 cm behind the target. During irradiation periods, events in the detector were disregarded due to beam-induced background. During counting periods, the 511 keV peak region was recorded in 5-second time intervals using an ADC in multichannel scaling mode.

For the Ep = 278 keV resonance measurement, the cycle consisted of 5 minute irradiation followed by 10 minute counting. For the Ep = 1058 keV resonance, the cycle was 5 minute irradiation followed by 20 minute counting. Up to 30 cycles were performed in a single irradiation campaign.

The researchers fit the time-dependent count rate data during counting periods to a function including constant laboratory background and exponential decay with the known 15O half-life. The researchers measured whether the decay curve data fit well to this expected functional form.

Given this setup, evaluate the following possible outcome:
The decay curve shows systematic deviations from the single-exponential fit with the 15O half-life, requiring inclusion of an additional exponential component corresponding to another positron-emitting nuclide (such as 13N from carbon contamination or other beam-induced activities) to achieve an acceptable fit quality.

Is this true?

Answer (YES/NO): NO